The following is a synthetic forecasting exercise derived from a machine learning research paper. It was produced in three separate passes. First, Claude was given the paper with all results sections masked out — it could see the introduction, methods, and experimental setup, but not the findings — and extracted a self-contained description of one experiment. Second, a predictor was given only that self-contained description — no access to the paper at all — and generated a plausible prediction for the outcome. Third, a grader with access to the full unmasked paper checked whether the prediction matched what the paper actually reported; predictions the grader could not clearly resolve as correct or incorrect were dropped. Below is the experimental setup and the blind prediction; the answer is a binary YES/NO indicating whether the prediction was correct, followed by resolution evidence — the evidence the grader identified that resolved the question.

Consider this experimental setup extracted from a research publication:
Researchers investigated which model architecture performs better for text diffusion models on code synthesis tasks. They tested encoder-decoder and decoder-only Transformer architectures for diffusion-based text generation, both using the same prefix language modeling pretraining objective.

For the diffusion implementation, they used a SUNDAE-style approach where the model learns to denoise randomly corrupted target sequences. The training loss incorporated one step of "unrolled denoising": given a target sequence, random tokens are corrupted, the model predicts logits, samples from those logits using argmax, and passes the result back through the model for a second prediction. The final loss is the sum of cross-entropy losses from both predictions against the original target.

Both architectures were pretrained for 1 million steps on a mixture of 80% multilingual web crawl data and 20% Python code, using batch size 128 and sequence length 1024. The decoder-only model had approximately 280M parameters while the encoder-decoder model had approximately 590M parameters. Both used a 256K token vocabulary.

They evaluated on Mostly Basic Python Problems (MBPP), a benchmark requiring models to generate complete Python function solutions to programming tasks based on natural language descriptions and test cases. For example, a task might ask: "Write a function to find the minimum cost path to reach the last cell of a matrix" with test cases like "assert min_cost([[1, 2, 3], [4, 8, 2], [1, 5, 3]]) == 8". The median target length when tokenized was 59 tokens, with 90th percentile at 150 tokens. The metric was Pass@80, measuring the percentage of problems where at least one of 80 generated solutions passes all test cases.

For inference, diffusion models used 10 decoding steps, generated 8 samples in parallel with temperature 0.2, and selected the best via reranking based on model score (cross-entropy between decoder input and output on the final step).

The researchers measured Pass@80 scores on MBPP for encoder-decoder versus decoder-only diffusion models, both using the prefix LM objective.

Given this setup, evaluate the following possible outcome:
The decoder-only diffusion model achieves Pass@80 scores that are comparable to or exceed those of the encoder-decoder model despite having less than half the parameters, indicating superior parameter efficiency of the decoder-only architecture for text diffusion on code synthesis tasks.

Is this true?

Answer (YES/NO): YES